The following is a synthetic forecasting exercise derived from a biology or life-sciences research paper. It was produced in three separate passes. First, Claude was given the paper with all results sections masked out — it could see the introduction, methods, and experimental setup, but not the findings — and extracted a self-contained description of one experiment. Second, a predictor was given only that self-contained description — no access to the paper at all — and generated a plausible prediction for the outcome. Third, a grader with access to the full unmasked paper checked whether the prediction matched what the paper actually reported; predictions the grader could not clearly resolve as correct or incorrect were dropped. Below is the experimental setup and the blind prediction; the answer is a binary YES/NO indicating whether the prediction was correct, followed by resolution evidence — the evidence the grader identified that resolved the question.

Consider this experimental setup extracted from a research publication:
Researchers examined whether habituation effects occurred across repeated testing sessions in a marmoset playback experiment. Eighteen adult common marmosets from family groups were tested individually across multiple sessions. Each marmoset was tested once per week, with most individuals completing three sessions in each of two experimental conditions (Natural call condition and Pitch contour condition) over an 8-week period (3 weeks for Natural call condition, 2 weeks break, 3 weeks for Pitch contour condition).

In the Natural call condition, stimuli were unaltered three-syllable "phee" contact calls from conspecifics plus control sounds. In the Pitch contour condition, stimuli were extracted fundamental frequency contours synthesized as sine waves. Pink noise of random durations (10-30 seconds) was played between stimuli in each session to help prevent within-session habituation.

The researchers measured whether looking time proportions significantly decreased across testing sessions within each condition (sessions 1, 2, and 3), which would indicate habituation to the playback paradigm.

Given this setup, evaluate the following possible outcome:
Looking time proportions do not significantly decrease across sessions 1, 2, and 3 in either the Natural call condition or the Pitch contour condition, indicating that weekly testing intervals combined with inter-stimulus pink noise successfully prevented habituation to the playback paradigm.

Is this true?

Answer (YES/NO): YES